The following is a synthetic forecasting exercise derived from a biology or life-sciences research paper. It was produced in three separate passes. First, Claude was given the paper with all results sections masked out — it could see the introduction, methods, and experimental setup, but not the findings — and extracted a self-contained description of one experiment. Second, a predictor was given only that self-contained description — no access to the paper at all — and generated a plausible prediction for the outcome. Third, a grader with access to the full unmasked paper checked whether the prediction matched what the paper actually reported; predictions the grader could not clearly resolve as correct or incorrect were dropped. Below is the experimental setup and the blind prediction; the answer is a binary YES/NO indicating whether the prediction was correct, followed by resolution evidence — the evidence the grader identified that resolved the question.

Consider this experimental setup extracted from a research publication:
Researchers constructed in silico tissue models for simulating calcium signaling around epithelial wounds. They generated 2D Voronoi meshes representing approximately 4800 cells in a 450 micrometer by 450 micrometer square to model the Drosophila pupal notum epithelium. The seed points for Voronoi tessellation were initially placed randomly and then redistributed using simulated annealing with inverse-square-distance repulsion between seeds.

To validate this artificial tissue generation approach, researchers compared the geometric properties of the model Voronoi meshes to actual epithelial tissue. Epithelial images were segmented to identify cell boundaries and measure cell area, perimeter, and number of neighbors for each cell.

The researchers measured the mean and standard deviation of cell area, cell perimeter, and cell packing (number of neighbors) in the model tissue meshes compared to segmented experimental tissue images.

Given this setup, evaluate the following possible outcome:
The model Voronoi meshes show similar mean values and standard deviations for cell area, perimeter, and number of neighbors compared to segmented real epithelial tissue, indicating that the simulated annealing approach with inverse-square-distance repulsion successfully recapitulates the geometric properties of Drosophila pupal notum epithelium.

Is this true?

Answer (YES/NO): NO